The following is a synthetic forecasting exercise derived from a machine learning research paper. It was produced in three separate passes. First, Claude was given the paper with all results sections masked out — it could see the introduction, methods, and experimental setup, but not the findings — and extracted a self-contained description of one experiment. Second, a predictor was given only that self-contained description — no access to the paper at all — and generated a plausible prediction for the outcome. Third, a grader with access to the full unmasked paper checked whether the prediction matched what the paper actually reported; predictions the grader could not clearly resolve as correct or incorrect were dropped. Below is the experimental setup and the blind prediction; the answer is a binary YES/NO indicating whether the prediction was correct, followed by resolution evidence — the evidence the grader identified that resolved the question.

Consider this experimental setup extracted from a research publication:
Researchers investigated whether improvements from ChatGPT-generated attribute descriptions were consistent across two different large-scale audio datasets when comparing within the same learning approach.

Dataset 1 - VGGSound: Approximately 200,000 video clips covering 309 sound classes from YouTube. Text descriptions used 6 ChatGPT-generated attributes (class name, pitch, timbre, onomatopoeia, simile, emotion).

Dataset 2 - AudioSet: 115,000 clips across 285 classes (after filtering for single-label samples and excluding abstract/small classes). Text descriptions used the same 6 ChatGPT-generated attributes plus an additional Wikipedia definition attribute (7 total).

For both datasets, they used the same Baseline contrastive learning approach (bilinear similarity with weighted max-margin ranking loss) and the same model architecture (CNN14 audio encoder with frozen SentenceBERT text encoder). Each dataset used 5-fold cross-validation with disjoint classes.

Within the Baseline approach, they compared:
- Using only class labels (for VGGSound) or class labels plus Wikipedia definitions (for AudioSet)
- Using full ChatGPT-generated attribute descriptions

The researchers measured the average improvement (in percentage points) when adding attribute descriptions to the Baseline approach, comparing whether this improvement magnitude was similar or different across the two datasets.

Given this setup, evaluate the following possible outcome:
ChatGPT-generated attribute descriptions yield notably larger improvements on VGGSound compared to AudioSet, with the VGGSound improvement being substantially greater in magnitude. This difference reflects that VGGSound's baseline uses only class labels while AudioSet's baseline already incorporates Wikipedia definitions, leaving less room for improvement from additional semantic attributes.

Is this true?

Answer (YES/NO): NO